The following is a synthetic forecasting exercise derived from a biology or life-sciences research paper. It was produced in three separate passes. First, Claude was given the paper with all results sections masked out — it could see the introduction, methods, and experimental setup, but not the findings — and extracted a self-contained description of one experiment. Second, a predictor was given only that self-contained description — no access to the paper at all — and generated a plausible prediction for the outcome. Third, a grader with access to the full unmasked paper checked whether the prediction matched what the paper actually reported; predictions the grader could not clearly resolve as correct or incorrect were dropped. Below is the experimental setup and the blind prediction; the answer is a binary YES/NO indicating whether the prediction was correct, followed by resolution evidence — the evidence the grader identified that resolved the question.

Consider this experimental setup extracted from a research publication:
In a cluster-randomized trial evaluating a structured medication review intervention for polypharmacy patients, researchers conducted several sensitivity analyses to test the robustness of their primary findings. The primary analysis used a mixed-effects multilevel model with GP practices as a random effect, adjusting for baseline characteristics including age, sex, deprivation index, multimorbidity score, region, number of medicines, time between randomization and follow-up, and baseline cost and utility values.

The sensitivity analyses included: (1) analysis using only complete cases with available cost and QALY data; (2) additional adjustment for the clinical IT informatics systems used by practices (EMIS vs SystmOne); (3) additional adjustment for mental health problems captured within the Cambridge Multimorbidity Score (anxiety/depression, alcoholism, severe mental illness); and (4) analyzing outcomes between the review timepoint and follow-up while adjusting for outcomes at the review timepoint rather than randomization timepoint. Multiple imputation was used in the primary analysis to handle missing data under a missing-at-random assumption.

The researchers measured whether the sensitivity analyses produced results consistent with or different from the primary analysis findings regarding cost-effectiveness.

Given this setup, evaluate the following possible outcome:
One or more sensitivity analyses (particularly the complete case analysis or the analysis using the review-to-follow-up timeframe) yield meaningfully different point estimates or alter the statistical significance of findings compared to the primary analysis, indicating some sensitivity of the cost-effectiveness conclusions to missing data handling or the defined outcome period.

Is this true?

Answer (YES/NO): YES